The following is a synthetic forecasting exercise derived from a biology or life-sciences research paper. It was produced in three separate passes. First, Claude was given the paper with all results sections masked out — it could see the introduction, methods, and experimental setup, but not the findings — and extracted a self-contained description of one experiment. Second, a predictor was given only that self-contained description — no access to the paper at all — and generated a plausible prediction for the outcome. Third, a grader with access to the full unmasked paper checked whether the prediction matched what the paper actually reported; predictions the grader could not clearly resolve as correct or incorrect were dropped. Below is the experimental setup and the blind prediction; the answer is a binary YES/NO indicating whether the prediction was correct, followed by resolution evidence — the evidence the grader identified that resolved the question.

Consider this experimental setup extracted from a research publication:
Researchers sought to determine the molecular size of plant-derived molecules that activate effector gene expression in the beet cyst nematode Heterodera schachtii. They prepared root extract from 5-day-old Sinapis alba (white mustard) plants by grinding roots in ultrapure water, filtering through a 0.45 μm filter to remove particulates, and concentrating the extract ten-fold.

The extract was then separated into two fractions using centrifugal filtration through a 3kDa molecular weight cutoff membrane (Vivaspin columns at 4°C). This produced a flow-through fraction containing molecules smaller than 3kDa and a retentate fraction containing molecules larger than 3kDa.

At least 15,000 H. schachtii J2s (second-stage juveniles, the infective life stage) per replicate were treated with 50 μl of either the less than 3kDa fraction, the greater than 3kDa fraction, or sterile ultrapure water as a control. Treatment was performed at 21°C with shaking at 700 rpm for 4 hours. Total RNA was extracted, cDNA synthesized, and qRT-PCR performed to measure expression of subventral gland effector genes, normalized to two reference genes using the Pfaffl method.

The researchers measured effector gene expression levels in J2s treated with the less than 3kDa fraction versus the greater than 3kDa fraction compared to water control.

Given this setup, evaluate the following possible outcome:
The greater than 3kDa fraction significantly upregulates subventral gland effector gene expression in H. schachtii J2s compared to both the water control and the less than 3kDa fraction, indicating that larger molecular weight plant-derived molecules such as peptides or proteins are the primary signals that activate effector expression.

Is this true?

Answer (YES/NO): NO